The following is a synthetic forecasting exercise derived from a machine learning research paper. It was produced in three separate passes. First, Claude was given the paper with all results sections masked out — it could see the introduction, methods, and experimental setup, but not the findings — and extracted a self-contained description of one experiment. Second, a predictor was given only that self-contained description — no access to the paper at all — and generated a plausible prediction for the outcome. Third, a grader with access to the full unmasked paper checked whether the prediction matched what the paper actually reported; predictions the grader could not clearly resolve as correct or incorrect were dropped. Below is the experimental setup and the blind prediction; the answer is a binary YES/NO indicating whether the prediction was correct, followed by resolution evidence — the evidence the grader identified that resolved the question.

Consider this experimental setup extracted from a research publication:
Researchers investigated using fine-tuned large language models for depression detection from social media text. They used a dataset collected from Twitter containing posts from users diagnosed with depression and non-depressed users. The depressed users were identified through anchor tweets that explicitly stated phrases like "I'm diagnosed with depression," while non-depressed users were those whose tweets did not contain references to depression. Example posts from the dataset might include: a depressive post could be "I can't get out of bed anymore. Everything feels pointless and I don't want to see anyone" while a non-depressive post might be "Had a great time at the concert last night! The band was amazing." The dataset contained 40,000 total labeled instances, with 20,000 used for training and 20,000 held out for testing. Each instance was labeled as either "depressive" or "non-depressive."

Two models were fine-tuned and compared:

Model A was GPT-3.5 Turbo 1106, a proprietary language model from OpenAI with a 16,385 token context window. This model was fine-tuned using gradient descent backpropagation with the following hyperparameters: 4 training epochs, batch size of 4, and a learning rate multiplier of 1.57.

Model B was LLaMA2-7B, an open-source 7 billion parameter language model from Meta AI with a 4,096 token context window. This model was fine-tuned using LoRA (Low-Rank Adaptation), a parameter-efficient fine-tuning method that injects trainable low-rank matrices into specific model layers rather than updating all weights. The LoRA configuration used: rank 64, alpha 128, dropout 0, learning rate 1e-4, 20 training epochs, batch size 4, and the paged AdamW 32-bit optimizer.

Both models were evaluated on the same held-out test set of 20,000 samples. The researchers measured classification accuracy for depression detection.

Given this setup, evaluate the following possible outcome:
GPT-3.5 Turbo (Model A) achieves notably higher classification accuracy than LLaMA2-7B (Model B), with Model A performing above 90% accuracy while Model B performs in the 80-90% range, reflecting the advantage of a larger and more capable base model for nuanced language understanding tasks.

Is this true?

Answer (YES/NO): YES